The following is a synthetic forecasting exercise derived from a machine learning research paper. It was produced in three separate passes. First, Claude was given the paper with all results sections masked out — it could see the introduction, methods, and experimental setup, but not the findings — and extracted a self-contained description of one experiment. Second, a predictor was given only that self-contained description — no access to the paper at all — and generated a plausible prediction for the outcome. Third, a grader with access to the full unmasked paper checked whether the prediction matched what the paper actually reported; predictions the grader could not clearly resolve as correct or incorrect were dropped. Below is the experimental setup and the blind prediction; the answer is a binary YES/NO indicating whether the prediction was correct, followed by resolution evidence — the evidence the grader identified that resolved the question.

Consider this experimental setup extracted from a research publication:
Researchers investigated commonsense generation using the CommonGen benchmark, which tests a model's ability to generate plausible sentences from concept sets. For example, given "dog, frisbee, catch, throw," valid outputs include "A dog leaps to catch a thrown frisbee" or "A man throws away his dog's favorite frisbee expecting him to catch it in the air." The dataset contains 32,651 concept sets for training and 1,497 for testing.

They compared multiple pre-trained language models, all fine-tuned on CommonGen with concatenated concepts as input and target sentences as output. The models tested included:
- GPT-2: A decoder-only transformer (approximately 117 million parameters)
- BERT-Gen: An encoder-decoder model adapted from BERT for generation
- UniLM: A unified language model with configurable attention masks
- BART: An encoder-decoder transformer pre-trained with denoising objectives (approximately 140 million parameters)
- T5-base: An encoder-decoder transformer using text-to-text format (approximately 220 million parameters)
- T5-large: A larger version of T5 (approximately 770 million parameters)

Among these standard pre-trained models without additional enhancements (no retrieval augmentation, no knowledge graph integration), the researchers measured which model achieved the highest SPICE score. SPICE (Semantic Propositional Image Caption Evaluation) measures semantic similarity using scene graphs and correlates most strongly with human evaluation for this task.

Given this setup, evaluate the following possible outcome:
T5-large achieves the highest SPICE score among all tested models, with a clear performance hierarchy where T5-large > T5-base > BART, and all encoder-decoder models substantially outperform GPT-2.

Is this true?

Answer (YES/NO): NO